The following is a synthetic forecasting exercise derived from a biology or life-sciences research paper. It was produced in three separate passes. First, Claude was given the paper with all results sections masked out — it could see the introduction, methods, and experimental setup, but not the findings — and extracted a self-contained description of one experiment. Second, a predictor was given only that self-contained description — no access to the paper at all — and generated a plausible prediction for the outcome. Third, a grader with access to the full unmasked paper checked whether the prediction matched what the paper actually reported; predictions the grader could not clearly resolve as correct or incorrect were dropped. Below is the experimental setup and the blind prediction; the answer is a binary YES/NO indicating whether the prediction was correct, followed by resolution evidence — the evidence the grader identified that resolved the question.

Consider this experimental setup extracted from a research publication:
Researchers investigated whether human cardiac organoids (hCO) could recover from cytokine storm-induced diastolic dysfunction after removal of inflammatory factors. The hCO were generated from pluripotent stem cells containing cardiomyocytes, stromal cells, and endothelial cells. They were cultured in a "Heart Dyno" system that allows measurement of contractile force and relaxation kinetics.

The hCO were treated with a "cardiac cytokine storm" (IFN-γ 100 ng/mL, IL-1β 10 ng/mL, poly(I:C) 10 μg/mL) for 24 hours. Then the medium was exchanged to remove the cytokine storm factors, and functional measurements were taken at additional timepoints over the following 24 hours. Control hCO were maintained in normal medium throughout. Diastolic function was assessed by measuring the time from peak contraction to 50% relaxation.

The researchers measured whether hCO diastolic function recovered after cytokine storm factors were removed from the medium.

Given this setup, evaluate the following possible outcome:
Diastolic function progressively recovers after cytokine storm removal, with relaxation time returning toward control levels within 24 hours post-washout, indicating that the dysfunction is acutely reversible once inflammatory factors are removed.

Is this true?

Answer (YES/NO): NO